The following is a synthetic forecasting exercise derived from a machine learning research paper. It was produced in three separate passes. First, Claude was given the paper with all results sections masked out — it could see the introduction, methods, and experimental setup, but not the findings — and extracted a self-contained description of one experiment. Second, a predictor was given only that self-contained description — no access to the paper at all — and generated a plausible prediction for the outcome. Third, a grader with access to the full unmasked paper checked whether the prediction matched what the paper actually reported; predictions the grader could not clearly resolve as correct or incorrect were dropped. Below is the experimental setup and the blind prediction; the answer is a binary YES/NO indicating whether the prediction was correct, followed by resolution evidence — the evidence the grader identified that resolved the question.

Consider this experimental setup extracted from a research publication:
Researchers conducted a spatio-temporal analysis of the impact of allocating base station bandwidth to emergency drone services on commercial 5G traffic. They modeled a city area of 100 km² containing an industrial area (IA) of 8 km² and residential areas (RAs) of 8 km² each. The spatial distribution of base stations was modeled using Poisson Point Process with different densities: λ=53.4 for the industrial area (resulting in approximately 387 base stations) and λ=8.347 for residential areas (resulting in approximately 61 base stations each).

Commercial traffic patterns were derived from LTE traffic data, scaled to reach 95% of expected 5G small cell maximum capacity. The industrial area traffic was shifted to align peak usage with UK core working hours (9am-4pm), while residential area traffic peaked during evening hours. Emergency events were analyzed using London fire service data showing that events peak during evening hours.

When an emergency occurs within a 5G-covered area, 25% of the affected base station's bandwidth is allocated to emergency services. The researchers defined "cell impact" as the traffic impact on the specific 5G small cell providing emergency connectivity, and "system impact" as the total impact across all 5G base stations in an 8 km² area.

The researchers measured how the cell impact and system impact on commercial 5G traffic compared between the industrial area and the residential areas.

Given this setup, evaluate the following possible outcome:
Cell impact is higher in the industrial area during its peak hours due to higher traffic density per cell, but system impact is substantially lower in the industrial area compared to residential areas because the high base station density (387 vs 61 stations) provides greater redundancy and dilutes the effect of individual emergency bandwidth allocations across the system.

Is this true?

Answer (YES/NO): NO